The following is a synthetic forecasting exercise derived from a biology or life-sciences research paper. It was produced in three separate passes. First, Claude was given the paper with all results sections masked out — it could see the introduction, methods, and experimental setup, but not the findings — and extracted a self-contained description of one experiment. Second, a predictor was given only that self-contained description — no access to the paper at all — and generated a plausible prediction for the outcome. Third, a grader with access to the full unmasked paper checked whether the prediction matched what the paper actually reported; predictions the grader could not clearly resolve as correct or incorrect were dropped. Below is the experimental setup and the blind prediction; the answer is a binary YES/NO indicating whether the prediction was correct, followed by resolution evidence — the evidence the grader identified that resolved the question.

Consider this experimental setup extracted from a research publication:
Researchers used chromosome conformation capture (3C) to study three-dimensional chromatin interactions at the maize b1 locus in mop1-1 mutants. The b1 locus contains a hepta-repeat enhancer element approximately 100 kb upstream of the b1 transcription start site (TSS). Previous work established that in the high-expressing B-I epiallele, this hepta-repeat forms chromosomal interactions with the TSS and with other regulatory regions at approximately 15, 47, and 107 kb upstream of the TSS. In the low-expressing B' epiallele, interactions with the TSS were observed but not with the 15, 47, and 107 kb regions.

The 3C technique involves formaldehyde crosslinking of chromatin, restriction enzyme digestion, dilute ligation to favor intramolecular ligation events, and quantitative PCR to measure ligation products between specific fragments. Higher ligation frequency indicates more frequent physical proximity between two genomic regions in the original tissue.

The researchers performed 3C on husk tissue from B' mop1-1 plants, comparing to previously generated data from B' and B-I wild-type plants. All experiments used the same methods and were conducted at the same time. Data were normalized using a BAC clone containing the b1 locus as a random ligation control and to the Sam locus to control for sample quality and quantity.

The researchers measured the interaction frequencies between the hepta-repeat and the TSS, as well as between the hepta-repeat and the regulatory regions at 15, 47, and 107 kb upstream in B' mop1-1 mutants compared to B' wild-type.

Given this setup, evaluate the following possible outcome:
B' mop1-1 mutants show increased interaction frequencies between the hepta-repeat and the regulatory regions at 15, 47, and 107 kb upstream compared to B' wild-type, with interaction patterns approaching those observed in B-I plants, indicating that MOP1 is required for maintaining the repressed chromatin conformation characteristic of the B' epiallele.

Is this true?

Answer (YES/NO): YES